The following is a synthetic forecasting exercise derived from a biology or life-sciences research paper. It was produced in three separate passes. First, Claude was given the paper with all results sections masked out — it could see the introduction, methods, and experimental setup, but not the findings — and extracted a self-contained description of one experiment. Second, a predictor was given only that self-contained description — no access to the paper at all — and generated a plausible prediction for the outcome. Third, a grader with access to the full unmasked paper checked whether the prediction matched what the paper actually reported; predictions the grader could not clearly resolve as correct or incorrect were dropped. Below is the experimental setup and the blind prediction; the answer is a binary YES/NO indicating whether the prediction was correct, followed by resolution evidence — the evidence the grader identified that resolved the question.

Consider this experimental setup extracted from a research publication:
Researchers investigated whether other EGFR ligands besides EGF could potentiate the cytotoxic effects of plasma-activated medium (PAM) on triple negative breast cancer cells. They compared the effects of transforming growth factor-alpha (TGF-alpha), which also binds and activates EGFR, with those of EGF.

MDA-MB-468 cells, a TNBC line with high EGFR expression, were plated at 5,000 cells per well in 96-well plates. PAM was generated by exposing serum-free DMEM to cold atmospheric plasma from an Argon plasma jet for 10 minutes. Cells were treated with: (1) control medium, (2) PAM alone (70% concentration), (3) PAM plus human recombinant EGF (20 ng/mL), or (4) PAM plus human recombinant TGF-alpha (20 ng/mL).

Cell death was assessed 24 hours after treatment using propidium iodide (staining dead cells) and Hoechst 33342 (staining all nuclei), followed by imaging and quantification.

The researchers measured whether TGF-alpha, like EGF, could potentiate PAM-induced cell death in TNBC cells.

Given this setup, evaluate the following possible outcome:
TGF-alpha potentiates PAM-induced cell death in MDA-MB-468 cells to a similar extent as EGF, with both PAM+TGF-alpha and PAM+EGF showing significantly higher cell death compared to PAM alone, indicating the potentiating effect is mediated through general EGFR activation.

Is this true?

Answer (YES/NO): NO